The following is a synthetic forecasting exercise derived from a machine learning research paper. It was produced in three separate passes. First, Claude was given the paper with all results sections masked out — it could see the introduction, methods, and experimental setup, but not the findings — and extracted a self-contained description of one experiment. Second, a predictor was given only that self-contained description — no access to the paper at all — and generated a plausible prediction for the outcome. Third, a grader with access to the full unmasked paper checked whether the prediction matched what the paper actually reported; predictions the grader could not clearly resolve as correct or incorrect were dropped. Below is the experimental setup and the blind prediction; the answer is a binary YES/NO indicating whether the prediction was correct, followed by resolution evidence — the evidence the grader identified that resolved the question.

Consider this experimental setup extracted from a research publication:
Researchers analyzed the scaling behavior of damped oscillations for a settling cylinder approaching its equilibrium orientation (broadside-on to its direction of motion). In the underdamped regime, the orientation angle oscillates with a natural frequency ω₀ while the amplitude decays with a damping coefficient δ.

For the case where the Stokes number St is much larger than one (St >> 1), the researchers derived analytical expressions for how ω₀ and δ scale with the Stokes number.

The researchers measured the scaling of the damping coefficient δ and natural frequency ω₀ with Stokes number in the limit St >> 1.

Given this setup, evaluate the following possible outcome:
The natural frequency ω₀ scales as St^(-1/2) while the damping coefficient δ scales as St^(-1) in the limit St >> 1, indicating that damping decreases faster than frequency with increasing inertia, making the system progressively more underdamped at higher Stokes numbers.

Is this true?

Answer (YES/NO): YES